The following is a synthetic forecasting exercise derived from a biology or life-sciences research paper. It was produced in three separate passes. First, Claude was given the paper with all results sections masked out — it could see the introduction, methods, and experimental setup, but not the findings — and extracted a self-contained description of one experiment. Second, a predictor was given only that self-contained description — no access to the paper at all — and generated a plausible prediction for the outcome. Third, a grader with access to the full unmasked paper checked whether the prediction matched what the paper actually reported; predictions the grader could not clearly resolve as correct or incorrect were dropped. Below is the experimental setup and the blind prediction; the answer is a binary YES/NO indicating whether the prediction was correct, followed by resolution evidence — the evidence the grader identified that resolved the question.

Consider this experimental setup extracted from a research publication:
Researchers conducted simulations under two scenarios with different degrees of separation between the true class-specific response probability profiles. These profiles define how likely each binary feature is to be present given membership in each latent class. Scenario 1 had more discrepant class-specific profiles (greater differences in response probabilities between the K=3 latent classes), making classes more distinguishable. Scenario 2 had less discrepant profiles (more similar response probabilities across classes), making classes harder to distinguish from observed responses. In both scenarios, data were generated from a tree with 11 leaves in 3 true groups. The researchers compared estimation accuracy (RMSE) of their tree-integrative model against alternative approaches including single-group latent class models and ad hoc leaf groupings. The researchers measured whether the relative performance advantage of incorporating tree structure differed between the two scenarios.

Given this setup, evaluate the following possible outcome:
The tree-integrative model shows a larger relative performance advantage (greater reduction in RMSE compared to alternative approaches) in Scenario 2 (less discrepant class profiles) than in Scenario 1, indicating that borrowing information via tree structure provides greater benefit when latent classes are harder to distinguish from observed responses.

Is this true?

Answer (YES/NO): NO